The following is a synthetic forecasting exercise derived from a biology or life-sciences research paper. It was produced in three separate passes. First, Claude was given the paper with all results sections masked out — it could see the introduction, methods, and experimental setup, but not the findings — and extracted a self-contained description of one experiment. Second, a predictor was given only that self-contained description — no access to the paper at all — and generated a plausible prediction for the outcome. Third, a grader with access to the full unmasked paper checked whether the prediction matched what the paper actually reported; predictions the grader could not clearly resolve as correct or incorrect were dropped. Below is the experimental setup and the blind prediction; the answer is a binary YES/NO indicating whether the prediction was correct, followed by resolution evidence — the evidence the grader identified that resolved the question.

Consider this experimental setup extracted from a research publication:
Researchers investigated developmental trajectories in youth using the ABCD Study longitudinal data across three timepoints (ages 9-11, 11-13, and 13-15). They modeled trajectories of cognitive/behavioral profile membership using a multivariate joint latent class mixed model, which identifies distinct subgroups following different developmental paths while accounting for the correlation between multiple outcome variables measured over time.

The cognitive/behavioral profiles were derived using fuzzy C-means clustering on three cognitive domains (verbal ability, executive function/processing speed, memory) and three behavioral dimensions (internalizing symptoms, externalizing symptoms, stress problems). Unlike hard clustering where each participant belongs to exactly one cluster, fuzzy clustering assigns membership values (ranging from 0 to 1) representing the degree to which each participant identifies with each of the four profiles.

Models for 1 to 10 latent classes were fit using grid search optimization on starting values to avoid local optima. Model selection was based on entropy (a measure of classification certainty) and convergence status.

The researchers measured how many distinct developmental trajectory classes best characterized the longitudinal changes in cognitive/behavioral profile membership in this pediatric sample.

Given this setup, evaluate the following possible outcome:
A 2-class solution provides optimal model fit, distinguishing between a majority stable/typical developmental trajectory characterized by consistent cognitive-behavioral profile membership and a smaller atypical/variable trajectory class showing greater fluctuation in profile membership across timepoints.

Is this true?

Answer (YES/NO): NO